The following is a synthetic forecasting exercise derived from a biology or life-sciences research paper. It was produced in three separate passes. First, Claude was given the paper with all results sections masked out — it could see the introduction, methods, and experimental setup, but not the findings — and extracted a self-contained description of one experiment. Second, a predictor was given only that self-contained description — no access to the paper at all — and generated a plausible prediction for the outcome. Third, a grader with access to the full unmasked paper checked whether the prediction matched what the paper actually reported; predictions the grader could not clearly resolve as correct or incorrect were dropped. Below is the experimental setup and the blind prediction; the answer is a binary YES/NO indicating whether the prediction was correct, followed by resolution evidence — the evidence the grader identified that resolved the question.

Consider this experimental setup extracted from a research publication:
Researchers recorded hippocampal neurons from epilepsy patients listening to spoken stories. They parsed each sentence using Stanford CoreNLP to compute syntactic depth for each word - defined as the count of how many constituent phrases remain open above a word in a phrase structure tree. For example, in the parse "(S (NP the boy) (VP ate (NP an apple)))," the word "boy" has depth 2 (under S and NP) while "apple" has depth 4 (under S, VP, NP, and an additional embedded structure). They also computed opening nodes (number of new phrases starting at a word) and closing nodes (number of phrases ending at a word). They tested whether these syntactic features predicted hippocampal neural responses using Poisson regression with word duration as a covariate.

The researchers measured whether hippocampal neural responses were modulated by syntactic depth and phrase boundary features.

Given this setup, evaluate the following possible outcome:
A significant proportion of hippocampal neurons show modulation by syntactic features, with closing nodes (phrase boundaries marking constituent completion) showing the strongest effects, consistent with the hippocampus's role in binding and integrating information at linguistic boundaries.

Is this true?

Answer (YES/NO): NO